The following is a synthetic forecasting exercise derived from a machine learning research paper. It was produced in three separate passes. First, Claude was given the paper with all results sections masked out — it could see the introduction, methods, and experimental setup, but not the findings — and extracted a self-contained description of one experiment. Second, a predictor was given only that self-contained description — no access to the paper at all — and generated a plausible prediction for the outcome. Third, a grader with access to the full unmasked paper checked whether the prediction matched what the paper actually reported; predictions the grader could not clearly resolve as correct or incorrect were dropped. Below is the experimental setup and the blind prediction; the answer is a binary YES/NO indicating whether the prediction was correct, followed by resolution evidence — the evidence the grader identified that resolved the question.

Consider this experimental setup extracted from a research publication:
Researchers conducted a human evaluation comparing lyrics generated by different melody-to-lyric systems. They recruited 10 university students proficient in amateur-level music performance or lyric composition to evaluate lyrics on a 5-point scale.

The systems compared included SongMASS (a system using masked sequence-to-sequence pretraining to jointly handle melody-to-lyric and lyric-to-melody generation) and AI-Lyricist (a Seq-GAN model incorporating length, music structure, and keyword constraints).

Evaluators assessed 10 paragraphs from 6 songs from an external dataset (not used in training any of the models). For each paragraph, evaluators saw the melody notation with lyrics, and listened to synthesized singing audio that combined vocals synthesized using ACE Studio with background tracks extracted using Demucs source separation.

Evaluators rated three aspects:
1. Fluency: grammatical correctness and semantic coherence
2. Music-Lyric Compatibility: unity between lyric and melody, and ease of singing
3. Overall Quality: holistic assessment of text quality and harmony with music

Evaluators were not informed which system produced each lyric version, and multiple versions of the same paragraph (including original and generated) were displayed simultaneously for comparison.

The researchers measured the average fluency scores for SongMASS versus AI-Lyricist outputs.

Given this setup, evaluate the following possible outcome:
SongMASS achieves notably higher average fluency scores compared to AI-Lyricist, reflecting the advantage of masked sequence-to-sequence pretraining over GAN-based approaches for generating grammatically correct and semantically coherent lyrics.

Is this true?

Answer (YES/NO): NO